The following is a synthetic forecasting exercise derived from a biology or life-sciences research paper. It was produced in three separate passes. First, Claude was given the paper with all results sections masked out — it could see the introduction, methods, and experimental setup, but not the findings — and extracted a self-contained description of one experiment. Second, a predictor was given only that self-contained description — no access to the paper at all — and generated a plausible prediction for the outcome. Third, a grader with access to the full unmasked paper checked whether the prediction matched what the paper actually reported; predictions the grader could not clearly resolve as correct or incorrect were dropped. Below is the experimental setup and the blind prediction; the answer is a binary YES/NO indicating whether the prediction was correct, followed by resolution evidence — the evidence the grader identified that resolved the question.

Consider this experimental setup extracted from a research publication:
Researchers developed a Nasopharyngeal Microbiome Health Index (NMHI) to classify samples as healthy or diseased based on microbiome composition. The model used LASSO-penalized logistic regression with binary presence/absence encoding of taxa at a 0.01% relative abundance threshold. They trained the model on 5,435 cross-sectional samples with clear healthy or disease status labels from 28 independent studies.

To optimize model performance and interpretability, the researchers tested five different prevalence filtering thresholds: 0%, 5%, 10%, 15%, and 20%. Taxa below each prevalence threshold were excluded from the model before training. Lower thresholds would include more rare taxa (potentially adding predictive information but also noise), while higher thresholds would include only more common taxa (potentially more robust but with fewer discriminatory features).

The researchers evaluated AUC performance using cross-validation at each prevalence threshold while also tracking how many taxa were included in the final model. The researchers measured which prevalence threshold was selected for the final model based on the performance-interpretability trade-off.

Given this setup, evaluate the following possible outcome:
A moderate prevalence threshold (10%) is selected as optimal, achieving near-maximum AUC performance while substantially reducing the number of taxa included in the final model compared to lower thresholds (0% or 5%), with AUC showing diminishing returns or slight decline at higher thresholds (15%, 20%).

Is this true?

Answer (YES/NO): NO